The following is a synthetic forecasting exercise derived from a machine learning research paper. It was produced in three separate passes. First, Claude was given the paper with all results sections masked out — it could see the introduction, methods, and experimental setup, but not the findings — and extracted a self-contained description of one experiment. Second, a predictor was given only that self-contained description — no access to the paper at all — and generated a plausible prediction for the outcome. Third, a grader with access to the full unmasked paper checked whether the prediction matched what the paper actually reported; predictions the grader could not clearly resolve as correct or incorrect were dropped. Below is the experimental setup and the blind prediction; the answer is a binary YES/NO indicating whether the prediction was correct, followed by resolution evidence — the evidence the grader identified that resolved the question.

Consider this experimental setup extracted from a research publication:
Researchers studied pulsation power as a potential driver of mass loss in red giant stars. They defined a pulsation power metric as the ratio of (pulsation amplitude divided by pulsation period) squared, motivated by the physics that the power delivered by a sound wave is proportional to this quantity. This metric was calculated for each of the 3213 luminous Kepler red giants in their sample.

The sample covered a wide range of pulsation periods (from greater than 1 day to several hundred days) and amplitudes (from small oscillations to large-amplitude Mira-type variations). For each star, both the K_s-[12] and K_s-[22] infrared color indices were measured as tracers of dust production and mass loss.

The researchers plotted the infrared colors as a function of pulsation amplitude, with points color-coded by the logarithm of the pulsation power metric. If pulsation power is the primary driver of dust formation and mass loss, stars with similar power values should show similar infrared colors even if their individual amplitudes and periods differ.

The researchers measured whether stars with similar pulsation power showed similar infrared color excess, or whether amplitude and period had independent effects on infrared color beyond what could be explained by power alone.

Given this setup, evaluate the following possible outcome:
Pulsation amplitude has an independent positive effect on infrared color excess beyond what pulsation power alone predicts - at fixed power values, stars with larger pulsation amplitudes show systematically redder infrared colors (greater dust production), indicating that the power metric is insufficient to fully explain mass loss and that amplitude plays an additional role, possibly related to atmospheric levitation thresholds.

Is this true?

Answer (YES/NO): NO